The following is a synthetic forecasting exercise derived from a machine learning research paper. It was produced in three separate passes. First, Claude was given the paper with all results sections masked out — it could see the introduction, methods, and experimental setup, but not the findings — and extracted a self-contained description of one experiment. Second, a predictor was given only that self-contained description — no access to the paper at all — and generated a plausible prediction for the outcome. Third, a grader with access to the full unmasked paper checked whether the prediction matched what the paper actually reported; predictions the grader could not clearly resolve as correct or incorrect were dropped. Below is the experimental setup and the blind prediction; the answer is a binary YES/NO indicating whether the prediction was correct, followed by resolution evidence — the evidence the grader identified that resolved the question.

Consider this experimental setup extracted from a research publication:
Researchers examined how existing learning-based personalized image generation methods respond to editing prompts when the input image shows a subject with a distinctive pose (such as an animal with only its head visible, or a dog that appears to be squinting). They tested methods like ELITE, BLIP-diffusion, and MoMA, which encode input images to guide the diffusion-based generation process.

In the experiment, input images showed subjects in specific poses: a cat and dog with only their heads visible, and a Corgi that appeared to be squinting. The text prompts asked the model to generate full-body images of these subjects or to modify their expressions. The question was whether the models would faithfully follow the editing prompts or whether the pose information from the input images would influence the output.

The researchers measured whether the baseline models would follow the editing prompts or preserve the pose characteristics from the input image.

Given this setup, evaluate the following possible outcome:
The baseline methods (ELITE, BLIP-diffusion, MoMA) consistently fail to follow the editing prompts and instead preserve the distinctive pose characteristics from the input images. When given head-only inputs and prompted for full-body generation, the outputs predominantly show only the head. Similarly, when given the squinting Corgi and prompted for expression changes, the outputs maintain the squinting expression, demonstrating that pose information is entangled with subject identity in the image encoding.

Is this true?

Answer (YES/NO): YES